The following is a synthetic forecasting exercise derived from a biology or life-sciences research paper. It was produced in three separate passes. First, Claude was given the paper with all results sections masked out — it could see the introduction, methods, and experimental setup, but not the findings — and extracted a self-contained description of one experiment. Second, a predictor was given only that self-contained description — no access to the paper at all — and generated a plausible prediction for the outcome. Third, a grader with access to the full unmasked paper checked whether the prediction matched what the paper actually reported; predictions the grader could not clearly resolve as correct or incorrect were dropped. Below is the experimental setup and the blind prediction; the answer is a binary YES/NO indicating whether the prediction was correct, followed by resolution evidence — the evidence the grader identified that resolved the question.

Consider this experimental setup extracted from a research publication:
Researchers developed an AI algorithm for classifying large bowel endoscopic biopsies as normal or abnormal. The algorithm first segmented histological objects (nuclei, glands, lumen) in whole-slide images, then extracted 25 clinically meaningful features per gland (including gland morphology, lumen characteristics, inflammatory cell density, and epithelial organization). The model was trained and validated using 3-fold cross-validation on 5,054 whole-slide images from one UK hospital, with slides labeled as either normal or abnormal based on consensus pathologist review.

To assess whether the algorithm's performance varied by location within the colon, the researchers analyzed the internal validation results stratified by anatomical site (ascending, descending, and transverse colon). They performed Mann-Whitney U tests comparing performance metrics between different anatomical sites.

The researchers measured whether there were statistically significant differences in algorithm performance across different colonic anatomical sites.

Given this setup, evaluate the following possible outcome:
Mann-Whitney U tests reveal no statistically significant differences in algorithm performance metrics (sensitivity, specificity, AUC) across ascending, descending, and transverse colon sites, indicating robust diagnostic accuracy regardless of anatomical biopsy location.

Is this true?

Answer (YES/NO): YES